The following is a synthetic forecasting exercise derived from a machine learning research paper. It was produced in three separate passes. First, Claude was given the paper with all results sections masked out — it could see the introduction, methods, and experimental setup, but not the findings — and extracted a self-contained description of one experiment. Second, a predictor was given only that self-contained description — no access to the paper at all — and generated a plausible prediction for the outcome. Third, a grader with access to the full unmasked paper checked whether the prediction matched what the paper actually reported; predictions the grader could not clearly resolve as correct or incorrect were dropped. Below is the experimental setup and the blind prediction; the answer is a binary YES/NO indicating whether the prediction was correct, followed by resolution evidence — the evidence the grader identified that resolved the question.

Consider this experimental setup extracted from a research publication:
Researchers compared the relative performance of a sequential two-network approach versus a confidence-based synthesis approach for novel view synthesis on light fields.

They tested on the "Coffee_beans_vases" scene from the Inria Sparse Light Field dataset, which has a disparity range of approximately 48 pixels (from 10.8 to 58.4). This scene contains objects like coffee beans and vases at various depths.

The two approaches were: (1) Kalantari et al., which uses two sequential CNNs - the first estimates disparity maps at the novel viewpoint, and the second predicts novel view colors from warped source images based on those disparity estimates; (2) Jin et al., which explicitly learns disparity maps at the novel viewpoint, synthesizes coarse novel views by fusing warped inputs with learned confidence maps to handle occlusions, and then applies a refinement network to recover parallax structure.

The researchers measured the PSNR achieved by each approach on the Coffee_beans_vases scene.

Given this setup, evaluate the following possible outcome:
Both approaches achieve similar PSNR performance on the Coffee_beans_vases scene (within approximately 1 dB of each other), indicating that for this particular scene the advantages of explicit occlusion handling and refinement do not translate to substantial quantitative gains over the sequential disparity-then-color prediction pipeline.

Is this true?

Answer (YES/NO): NO